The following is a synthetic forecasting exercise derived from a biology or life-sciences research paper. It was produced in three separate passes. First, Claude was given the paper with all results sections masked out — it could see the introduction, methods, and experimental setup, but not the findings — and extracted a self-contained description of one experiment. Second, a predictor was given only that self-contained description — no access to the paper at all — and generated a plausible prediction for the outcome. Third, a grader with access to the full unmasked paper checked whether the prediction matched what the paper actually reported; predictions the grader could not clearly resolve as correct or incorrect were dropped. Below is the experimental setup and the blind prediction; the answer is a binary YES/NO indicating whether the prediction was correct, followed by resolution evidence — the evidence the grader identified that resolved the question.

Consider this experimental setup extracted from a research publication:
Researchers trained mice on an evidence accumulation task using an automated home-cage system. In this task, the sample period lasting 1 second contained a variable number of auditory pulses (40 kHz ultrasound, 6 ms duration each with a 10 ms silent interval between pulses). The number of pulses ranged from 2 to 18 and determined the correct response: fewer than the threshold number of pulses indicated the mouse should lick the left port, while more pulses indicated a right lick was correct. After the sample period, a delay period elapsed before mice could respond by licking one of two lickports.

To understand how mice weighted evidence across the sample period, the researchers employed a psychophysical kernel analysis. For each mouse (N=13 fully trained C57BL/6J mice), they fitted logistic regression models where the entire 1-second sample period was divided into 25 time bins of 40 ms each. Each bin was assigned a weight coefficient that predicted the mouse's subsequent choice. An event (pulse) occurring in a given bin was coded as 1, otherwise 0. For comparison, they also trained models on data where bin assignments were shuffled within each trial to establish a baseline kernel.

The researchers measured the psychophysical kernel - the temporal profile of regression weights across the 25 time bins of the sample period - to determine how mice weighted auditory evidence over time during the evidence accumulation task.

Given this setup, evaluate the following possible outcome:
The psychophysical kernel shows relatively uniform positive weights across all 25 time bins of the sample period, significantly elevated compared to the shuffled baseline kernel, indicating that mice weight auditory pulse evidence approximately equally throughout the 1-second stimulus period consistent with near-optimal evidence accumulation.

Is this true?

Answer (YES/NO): NO